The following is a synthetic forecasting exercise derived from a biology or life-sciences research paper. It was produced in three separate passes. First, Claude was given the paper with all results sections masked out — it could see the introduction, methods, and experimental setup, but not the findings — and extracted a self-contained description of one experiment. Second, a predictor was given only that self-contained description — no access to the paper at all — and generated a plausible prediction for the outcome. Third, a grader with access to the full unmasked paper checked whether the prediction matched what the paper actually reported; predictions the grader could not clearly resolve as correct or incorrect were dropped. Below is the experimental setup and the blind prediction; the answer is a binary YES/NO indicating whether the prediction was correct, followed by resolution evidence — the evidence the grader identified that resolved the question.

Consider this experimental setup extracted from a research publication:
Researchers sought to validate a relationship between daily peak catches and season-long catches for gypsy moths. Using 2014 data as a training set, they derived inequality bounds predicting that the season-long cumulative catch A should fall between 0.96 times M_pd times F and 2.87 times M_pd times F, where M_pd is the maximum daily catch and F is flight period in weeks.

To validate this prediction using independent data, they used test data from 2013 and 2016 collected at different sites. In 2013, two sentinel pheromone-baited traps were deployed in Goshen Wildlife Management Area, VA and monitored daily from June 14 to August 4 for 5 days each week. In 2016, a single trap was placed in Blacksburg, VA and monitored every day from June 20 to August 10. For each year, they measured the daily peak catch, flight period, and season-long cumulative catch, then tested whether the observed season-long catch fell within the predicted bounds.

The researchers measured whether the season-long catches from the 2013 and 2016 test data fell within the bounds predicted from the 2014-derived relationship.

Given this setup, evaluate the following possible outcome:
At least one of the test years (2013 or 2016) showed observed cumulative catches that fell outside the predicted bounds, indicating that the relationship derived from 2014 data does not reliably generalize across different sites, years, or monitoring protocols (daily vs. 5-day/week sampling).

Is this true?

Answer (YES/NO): NO